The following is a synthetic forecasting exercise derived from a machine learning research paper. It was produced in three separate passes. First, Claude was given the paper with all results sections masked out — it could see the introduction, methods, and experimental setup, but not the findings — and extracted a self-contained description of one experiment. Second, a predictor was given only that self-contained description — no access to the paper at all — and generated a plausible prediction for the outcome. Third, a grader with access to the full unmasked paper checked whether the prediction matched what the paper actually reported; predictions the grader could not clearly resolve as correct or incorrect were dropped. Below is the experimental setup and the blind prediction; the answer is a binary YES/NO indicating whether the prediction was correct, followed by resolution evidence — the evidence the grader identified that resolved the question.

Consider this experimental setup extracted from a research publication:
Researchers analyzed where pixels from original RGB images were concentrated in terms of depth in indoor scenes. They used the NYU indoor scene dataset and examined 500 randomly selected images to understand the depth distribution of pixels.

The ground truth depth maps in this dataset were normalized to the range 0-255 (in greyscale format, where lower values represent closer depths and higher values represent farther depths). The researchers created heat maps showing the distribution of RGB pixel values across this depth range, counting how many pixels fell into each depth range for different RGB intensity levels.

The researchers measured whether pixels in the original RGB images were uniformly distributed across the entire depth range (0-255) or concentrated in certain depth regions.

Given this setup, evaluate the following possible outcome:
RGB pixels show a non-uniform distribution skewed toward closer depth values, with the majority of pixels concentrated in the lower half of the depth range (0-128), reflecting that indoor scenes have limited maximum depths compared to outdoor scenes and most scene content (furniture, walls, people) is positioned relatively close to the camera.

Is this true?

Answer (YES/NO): YES